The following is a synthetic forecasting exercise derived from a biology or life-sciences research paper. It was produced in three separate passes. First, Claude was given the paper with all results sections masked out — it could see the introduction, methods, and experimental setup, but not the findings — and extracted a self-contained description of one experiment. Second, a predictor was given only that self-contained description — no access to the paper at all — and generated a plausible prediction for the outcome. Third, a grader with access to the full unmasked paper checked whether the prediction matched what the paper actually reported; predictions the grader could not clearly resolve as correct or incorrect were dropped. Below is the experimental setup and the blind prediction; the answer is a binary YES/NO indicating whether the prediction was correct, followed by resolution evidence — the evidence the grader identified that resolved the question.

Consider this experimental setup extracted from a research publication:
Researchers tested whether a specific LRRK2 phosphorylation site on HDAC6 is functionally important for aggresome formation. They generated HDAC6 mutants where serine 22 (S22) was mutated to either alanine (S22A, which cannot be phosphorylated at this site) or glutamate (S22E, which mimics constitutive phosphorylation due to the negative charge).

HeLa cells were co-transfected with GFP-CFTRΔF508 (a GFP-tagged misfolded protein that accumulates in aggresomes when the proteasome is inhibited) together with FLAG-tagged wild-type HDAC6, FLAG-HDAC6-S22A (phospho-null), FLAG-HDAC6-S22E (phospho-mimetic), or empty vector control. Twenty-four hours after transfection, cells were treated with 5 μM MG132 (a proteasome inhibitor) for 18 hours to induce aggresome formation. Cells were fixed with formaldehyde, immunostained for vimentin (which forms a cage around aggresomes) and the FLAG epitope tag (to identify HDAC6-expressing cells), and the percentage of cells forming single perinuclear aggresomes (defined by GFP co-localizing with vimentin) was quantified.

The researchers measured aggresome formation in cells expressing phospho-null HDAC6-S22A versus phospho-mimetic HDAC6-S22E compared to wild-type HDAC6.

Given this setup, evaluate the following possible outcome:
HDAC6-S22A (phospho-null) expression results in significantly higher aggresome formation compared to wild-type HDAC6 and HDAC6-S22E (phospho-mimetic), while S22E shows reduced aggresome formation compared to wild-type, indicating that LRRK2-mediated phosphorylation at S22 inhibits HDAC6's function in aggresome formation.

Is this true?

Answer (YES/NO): NO